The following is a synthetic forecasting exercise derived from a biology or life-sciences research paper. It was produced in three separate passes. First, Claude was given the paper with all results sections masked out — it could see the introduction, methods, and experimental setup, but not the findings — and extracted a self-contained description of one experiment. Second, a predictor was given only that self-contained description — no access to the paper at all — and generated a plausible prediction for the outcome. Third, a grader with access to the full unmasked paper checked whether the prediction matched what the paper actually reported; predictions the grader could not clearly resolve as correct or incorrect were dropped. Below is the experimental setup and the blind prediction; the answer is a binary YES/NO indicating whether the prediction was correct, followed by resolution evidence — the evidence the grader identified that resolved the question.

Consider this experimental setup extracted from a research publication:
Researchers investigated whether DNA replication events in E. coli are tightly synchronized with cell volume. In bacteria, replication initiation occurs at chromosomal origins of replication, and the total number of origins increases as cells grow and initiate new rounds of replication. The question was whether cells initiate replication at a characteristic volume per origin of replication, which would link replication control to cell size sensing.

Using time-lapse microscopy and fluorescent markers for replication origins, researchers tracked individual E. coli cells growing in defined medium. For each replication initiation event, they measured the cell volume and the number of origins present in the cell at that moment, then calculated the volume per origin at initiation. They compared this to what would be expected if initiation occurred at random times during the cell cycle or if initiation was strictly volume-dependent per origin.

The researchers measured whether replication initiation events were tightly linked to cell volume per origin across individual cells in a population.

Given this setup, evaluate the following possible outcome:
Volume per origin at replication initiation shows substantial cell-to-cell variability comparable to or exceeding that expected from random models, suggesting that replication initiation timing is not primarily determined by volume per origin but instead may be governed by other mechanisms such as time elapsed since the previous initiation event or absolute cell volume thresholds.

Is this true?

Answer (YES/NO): NO